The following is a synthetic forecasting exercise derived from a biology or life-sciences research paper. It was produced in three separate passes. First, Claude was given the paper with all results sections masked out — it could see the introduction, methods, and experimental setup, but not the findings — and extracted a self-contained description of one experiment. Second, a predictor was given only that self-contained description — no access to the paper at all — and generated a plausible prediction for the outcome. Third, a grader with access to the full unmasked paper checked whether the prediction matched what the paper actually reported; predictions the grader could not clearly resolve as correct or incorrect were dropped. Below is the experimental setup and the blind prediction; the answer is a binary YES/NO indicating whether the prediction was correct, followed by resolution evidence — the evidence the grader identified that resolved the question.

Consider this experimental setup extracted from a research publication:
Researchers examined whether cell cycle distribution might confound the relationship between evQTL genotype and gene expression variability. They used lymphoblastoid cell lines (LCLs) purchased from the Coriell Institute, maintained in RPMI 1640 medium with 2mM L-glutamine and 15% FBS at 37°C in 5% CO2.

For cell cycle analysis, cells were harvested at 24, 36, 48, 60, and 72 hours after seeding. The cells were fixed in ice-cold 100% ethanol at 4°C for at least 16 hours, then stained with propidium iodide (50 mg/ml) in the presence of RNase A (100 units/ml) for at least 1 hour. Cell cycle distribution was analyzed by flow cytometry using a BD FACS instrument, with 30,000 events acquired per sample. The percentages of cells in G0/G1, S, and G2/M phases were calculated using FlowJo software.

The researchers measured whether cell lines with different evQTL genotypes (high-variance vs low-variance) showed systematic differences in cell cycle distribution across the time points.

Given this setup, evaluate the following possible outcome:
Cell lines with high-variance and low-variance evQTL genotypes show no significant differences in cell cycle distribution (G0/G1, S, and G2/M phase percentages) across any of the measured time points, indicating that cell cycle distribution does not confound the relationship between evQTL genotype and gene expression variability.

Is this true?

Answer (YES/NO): YES